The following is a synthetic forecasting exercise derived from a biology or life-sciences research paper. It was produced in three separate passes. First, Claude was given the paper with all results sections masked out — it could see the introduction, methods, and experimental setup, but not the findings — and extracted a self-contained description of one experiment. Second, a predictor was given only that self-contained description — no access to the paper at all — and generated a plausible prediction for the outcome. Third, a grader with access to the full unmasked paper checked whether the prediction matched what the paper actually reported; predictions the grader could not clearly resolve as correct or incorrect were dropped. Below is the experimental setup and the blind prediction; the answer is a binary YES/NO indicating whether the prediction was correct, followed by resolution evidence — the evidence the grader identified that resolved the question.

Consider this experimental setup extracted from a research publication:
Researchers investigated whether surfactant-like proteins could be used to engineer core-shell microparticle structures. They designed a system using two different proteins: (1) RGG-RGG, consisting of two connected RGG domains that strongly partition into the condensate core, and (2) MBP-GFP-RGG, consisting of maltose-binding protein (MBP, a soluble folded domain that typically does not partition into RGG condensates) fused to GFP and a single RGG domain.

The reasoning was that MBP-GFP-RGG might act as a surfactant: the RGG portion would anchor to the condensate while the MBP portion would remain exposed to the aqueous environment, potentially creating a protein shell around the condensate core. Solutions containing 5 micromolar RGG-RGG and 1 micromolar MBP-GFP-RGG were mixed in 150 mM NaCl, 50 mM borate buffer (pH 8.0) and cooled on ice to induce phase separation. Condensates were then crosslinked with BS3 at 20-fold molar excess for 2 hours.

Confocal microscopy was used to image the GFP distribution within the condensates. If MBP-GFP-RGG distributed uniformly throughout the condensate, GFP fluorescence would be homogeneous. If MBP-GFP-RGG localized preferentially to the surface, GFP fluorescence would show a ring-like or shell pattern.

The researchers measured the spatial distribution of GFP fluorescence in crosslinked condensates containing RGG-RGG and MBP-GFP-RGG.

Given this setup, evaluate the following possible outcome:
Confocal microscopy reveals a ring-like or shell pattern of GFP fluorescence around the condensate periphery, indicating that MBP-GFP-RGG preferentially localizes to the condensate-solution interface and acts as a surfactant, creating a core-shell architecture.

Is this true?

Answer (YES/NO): YES